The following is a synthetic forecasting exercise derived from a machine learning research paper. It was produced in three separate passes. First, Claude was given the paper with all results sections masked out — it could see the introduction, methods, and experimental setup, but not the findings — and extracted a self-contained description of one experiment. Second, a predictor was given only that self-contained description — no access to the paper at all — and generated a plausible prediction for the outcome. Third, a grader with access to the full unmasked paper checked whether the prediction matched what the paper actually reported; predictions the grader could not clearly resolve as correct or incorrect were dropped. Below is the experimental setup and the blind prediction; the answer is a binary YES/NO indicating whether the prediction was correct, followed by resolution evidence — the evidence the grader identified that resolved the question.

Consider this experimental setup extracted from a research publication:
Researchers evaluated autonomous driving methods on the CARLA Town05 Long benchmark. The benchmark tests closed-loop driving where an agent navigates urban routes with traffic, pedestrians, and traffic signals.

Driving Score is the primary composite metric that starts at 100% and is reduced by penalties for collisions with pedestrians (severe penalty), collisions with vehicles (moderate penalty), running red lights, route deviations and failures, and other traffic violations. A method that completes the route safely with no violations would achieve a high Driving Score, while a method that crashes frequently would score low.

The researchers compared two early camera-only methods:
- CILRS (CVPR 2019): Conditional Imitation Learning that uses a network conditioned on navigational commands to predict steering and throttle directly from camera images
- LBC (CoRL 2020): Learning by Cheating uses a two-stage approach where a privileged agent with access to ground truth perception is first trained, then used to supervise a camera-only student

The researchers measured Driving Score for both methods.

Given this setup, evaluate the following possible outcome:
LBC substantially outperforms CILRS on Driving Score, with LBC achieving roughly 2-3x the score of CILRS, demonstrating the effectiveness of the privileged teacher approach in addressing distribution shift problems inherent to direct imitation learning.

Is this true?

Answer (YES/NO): NO